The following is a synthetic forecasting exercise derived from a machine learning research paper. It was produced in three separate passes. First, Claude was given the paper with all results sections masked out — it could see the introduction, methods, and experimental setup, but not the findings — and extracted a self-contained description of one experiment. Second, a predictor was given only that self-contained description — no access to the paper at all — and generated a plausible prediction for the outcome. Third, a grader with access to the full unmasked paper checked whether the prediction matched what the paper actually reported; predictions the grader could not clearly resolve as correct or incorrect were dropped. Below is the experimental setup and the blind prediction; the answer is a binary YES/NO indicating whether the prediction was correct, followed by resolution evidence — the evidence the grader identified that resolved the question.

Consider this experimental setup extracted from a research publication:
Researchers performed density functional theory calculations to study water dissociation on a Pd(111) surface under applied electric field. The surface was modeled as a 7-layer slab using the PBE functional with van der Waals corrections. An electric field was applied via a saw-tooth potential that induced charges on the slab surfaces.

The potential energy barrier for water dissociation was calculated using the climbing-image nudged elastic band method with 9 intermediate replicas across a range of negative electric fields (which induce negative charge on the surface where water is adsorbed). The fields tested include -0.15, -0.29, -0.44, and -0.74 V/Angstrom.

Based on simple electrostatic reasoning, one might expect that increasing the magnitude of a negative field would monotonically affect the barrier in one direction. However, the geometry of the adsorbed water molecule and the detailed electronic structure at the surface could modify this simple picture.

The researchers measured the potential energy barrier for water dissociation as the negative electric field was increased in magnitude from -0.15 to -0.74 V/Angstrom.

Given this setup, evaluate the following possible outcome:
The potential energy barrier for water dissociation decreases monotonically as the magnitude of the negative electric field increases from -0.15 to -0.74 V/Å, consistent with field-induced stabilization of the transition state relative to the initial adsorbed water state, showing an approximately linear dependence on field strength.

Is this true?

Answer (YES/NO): NO